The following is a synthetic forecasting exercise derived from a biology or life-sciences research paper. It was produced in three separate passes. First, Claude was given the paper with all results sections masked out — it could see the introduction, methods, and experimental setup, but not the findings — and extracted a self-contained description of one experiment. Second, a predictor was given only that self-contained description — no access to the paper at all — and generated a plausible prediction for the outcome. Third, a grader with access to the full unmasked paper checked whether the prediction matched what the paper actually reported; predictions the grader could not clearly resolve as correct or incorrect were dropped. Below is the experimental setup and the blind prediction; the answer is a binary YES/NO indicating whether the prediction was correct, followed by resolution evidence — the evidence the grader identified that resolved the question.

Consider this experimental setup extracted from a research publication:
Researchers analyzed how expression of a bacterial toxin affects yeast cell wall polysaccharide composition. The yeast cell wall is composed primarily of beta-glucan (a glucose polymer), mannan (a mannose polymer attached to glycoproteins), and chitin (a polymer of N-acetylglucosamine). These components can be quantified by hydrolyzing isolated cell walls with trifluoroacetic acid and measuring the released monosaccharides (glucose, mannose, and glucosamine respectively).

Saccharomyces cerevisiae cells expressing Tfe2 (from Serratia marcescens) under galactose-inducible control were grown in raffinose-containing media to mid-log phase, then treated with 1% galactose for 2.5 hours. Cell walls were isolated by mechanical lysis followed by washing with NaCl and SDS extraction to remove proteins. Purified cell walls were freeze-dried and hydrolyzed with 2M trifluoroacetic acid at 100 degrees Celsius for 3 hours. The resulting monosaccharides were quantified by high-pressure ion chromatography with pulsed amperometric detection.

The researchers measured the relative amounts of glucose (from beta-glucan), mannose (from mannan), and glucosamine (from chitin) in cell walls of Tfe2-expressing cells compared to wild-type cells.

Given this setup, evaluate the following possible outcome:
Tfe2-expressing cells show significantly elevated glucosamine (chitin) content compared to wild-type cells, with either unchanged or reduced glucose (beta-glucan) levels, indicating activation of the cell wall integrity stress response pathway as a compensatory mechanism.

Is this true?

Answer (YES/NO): NO